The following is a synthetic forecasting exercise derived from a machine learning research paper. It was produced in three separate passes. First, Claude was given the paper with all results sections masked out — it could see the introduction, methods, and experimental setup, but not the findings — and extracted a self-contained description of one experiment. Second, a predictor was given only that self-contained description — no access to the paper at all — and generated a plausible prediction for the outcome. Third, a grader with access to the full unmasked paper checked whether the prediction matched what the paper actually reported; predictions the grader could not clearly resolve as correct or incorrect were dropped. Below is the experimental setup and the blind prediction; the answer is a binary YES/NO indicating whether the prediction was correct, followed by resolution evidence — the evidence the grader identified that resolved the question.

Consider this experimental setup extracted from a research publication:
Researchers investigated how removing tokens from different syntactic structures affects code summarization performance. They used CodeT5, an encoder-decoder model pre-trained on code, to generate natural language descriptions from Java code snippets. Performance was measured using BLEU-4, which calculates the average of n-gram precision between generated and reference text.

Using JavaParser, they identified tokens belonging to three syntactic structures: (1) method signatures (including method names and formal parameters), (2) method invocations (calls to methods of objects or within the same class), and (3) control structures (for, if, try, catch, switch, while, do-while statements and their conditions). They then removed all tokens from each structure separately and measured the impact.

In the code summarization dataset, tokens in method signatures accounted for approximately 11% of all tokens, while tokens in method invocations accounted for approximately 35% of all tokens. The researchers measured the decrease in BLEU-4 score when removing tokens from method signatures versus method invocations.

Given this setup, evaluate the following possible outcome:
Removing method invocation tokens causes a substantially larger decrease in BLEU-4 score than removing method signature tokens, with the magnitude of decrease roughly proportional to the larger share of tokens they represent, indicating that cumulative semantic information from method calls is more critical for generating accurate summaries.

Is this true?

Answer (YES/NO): NO